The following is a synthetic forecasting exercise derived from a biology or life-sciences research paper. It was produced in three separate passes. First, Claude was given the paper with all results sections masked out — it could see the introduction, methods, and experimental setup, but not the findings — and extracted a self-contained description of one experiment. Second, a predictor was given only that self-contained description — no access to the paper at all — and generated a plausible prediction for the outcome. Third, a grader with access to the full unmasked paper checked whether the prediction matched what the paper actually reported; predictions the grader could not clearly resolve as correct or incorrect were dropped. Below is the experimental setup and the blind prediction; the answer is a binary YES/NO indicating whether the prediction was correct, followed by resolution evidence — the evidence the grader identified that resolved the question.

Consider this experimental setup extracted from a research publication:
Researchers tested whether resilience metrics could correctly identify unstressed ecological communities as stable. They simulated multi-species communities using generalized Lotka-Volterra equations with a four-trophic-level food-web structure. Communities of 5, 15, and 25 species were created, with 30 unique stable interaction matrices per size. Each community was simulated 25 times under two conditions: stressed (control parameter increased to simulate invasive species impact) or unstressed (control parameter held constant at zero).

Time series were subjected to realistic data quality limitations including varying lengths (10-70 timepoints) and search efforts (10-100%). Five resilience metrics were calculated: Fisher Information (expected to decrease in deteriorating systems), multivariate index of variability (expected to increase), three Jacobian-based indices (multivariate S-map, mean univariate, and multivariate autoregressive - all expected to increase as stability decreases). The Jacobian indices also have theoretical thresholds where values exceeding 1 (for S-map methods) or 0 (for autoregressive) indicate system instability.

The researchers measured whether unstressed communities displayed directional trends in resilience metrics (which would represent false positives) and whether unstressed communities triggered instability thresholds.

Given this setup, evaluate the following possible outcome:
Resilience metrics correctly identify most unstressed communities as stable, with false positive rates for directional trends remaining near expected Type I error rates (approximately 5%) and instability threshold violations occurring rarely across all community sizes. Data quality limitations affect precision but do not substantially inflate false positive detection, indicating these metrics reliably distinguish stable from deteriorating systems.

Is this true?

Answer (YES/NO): NO